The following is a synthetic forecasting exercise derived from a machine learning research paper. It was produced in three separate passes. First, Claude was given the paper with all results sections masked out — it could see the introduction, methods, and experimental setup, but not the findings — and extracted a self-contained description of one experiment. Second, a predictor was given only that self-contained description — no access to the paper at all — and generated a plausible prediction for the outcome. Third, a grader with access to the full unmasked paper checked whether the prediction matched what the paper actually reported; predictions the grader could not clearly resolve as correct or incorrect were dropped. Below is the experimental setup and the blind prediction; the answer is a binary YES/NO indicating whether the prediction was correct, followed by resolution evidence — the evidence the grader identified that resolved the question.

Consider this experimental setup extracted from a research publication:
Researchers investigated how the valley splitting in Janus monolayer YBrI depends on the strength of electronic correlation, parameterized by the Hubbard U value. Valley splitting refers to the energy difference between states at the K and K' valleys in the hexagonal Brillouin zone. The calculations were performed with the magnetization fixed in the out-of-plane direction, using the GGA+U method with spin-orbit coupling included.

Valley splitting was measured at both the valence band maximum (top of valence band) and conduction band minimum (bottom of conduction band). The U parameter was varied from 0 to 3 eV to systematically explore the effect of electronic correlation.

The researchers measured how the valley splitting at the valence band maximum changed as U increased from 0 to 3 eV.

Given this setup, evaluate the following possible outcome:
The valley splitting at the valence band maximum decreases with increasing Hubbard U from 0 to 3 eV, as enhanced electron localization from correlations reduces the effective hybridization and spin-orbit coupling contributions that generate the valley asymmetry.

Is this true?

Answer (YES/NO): NO